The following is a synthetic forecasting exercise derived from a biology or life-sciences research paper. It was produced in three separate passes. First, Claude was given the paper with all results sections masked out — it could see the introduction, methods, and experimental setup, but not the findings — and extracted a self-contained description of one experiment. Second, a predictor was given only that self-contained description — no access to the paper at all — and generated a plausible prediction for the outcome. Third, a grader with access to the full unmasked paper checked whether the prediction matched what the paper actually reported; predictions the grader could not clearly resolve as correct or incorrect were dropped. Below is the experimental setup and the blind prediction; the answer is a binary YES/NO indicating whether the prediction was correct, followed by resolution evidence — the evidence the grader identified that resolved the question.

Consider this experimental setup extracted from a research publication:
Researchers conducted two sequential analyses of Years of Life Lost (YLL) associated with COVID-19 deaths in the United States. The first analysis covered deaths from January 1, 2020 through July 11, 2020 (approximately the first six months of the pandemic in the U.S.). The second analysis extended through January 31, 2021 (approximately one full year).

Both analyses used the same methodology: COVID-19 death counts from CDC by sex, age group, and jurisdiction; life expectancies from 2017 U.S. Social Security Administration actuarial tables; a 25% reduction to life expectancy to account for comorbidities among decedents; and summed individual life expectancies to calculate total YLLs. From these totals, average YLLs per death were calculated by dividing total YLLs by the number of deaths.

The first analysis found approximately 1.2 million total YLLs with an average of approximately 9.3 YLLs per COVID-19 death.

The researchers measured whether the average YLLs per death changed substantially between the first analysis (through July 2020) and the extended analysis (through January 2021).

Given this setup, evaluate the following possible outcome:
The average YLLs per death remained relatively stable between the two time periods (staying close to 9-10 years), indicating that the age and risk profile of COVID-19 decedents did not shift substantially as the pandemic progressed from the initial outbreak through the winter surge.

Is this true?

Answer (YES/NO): YES